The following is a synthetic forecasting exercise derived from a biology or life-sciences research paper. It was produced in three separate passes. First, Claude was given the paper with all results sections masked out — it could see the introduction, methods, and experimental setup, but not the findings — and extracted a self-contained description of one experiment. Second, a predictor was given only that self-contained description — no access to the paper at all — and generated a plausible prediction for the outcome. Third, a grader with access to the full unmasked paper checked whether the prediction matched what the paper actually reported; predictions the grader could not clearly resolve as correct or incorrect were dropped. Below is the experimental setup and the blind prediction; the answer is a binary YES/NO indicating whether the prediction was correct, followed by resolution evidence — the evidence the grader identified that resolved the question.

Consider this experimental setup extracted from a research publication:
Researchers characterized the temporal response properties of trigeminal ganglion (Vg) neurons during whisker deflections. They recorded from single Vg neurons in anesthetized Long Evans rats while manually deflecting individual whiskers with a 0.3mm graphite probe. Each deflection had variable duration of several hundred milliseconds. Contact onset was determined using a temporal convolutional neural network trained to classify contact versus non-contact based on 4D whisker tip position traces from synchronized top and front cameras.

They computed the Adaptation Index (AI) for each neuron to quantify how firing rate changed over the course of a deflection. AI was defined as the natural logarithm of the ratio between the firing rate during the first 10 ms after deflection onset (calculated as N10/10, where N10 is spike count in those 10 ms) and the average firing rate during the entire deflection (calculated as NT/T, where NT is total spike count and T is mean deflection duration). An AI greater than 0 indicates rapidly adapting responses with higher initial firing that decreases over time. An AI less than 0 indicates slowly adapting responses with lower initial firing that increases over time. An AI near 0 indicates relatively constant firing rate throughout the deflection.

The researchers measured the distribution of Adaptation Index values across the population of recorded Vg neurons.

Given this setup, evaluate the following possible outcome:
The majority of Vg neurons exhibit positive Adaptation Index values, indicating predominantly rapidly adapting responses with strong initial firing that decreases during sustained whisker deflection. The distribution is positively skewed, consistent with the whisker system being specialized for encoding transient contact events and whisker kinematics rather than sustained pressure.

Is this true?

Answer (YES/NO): NO